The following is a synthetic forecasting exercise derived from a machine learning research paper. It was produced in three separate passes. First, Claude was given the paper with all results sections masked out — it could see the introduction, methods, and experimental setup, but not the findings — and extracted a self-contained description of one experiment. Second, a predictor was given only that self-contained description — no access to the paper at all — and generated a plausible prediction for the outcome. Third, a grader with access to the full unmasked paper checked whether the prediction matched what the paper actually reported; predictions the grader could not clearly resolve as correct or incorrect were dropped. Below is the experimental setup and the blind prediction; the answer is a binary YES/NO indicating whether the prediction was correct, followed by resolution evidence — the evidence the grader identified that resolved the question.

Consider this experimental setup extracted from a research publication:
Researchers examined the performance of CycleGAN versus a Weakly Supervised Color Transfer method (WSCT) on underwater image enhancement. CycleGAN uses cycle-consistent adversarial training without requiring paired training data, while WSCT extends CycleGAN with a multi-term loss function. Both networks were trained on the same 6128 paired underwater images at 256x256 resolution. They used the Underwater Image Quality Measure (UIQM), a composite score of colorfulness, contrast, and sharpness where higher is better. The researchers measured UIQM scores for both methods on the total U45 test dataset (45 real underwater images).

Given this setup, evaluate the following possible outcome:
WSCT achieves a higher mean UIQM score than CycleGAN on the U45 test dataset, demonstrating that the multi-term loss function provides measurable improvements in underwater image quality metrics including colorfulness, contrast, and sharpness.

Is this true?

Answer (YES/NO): NO